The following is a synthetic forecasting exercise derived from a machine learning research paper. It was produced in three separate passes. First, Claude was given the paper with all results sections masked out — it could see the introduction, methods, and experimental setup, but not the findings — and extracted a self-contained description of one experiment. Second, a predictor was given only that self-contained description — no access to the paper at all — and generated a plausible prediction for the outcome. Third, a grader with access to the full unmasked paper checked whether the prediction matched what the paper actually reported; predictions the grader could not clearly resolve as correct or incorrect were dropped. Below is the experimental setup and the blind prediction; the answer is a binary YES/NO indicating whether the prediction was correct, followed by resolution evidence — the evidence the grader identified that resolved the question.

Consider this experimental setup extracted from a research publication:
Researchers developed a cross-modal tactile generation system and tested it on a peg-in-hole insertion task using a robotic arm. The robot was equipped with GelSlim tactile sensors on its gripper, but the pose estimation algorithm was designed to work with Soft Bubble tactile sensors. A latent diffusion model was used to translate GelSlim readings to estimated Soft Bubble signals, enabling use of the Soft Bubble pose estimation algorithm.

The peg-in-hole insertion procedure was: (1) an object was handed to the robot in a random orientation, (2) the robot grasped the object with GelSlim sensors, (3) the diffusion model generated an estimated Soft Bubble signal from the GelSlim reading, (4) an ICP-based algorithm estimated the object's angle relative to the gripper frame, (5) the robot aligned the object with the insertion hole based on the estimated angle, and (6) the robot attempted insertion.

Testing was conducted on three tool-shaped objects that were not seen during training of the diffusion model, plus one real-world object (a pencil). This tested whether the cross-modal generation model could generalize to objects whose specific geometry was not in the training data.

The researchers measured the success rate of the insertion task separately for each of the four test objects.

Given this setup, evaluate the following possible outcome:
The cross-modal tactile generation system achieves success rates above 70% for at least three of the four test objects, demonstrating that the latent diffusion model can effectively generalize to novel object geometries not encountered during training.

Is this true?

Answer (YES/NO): NO